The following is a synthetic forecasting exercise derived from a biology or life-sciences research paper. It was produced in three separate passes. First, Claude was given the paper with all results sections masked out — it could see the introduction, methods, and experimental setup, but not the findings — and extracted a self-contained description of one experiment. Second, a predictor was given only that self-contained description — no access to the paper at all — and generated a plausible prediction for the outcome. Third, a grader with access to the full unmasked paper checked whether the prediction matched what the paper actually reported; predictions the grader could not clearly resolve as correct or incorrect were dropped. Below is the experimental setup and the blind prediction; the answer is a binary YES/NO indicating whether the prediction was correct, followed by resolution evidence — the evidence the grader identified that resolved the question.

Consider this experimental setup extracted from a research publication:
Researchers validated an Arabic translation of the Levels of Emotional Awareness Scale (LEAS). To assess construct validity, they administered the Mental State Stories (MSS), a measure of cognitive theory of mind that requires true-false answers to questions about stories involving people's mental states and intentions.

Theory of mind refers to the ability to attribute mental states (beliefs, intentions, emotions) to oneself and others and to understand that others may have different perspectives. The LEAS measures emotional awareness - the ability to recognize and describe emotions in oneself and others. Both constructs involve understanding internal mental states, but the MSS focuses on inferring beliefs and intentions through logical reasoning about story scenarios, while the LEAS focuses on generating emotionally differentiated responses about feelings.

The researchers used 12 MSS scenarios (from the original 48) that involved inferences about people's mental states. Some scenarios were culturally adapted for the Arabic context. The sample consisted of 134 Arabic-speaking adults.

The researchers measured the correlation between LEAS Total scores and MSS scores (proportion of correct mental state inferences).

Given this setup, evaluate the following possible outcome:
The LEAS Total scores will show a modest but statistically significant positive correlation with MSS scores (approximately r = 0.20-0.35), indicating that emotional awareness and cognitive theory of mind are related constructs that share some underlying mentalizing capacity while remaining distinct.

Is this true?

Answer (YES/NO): NO